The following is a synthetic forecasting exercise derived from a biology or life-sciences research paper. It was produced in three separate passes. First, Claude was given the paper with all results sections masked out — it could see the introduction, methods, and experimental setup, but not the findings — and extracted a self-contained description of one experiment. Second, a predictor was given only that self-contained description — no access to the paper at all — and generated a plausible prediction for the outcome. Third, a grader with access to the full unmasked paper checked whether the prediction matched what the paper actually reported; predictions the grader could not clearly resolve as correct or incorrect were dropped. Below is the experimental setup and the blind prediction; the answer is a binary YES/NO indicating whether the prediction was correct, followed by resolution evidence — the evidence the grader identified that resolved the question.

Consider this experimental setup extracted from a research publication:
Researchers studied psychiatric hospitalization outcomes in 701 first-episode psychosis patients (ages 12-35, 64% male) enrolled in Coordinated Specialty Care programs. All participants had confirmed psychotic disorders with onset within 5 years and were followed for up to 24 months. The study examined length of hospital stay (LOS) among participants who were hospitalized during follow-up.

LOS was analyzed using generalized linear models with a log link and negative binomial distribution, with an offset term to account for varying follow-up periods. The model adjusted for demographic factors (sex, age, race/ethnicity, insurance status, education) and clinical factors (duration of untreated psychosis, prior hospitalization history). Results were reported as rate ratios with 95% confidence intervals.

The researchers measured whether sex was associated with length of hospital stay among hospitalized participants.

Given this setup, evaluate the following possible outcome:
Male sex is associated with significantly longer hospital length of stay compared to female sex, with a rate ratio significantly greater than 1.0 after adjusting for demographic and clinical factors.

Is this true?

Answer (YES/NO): NO